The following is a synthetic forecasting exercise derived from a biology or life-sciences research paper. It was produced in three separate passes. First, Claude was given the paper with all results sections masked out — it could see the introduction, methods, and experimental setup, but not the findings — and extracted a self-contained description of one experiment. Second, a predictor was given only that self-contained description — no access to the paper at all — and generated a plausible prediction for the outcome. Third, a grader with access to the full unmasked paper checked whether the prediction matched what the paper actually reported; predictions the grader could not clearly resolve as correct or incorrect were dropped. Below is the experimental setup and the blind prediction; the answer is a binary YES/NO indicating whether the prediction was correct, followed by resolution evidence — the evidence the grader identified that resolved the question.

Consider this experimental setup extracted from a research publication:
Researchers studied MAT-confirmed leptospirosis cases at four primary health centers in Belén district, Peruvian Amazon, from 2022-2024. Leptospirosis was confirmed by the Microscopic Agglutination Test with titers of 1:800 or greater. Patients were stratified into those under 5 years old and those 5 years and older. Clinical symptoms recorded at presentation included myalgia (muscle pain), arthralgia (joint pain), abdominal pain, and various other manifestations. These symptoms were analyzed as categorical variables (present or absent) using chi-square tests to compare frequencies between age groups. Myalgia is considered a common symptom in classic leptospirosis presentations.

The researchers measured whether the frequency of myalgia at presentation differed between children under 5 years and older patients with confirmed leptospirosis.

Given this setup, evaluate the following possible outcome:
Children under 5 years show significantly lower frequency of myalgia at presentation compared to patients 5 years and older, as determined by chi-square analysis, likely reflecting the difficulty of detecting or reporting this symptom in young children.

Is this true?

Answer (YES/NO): NO